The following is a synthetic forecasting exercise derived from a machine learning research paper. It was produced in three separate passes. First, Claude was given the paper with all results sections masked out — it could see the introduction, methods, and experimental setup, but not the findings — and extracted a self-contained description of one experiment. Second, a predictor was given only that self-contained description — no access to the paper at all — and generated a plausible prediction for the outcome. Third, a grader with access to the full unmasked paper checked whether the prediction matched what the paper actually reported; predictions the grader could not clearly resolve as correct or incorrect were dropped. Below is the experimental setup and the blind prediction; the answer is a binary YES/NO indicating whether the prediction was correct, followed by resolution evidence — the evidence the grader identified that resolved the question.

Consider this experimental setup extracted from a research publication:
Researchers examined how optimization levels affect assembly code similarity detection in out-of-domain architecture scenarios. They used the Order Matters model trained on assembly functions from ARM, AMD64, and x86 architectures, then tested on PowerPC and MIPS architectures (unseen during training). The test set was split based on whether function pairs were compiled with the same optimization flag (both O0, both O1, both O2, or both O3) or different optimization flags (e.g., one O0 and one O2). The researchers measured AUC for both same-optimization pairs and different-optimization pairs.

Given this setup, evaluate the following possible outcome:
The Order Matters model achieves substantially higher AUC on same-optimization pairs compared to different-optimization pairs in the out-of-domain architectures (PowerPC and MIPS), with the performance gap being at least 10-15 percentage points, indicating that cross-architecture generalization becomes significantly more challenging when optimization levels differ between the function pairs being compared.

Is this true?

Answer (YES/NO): NO